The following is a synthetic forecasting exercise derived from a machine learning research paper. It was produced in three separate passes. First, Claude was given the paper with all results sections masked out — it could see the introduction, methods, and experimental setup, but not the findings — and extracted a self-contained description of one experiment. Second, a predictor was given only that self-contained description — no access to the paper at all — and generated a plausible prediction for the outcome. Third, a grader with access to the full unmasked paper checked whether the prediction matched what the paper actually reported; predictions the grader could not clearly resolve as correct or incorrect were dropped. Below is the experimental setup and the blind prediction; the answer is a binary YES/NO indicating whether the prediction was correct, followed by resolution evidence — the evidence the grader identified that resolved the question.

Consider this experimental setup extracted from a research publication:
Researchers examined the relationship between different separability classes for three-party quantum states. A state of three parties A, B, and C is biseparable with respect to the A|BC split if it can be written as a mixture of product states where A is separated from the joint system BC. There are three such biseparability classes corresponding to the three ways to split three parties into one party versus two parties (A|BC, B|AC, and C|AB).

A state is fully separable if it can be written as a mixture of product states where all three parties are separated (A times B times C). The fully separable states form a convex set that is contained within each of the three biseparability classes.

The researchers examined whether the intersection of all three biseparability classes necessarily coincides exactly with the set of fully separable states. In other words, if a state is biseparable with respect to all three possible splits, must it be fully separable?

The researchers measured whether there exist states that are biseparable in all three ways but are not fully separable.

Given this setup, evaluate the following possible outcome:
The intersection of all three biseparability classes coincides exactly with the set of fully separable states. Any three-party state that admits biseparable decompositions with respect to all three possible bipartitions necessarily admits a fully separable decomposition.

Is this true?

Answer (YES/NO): NO